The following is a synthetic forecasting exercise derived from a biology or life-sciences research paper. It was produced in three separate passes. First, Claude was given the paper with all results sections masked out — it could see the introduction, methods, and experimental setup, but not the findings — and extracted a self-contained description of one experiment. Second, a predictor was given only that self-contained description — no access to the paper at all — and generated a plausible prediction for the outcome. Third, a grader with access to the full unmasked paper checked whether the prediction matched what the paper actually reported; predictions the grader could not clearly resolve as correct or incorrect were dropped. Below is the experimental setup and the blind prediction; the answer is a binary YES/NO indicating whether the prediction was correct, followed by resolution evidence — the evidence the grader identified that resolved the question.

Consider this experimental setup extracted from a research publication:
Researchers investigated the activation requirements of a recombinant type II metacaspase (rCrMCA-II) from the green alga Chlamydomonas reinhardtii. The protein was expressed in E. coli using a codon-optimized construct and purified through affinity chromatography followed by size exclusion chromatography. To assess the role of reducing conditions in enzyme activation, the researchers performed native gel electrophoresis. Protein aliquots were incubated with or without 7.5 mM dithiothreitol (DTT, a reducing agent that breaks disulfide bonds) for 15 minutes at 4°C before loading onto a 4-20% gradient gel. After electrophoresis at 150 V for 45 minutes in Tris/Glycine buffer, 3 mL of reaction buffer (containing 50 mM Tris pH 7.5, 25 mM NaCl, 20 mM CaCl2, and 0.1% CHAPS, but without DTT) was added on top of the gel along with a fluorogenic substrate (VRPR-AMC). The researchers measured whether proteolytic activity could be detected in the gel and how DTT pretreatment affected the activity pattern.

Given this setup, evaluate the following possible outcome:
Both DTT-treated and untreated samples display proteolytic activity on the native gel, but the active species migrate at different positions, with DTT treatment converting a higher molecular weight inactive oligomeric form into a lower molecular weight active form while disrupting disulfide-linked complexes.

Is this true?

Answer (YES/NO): NO